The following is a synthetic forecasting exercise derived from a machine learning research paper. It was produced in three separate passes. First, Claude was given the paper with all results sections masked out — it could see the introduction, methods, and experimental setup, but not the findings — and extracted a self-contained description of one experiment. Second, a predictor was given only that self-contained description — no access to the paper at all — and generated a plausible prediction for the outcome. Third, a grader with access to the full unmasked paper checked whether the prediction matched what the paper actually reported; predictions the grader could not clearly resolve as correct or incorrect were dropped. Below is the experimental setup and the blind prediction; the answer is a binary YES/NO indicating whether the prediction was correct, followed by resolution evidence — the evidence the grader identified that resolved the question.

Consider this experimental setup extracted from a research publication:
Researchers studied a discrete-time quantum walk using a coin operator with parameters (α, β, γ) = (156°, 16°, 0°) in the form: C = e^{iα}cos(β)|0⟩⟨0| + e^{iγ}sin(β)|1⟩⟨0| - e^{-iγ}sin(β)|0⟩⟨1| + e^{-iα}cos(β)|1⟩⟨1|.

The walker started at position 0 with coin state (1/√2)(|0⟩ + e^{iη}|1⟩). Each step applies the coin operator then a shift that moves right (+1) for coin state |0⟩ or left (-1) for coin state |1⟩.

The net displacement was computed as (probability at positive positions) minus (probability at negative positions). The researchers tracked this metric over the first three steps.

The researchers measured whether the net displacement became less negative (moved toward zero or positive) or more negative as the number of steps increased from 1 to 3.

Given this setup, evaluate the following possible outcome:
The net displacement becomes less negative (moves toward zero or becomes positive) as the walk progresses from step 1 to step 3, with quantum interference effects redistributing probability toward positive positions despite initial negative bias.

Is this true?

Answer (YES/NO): YES